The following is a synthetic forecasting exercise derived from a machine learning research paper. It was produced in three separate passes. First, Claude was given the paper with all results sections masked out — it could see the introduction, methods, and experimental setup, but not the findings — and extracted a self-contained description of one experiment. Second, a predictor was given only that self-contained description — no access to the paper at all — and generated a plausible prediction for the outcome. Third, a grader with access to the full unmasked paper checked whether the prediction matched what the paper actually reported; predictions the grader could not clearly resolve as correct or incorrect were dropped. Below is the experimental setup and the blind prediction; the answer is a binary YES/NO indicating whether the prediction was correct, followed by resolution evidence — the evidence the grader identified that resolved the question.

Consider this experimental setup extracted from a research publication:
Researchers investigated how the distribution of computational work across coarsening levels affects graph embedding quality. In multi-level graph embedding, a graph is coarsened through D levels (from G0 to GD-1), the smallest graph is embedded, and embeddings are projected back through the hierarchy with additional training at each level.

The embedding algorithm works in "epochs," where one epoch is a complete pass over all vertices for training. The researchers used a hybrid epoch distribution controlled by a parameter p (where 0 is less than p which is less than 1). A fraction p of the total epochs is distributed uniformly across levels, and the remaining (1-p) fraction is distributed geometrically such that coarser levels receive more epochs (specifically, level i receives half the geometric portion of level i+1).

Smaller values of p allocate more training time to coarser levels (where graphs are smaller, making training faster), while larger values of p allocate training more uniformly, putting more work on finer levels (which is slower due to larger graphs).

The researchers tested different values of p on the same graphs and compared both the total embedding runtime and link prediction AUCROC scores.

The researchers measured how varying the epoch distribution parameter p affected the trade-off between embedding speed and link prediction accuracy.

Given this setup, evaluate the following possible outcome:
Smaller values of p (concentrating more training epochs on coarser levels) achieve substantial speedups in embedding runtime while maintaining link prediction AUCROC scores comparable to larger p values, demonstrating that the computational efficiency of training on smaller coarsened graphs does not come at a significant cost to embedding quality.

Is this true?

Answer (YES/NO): YES